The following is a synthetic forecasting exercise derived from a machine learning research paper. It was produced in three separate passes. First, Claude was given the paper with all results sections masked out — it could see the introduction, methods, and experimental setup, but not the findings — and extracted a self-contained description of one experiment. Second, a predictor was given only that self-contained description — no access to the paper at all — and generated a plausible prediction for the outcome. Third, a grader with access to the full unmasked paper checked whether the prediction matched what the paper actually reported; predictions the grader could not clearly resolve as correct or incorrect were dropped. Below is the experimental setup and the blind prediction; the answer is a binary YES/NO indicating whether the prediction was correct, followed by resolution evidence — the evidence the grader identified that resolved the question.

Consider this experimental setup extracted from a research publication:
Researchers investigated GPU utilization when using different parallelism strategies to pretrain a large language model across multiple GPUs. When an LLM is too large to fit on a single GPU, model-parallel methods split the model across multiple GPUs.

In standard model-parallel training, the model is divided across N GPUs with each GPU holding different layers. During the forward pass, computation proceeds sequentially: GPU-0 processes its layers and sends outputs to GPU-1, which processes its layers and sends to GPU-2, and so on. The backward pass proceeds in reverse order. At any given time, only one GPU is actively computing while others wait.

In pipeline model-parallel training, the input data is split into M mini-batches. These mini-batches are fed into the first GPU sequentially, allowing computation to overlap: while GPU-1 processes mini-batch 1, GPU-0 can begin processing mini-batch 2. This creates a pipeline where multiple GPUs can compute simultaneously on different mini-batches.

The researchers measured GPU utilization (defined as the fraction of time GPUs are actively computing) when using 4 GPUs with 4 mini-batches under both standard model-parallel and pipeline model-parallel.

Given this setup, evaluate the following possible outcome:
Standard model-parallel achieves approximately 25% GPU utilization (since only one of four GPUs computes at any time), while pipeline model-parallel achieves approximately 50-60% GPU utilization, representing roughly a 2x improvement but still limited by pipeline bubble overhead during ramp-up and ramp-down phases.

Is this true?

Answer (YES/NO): YES